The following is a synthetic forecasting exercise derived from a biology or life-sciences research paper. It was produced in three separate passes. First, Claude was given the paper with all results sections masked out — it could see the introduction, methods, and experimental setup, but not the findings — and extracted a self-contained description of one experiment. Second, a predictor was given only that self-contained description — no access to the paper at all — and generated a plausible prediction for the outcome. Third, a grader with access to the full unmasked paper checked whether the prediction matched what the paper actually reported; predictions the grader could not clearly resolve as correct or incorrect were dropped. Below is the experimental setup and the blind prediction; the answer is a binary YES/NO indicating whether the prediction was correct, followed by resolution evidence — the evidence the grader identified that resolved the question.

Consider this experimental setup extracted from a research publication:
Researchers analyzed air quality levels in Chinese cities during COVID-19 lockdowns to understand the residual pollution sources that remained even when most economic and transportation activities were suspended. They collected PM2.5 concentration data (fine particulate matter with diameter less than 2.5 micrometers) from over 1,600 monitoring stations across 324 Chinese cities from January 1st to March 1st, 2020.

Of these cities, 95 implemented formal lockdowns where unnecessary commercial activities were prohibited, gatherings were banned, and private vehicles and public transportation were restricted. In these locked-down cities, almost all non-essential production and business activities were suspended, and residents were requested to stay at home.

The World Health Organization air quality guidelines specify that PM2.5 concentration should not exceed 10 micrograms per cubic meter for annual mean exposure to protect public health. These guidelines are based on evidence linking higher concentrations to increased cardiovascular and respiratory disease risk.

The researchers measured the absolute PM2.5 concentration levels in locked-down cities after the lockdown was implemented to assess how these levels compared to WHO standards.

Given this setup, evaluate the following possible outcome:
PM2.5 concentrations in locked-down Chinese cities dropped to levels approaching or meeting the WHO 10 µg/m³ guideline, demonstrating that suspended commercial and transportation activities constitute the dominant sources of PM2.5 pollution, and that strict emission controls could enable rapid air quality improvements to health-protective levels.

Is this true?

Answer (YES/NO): NO